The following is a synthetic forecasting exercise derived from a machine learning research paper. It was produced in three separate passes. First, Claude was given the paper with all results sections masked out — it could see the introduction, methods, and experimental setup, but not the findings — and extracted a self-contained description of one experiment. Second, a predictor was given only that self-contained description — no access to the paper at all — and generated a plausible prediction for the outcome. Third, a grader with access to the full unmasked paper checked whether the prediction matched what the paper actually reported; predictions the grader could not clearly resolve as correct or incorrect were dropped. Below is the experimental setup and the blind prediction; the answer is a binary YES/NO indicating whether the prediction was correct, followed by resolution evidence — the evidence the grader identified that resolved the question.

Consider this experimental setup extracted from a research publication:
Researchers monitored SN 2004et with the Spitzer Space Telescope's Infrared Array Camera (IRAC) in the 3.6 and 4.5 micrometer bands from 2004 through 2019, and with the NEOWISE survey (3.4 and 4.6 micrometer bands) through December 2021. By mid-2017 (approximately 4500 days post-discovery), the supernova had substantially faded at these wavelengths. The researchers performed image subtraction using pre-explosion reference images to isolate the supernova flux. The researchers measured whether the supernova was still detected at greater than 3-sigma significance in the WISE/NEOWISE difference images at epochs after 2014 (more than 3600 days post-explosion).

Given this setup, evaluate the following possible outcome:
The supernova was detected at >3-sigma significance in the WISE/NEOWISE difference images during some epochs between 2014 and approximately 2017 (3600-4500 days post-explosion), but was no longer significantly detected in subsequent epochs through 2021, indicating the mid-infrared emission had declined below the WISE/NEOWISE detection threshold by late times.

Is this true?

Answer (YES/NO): NO